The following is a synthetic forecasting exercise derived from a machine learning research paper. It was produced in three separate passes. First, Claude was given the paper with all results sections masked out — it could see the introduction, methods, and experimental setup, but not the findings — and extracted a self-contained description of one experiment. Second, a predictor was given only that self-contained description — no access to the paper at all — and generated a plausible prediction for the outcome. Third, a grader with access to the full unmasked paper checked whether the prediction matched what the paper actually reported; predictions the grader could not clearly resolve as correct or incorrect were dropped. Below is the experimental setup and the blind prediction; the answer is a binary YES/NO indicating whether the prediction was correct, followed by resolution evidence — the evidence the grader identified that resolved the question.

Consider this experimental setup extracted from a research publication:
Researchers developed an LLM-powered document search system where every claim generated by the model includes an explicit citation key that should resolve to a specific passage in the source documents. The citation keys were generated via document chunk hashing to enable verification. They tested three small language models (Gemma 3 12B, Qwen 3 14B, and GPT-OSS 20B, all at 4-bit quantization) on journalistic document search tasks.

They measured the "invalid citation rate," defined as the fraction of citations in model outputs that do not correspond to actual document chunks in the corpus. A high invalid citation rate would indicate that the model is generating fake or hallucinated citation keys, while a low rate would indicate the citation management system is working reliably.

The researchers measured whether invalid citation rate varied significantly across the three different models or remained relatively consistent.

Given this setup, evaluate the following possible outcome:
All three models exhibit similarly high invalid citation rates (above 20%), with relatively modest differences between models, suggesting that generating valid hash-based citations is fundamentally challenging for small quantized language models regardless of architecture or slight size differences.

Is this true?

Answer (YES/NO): NO